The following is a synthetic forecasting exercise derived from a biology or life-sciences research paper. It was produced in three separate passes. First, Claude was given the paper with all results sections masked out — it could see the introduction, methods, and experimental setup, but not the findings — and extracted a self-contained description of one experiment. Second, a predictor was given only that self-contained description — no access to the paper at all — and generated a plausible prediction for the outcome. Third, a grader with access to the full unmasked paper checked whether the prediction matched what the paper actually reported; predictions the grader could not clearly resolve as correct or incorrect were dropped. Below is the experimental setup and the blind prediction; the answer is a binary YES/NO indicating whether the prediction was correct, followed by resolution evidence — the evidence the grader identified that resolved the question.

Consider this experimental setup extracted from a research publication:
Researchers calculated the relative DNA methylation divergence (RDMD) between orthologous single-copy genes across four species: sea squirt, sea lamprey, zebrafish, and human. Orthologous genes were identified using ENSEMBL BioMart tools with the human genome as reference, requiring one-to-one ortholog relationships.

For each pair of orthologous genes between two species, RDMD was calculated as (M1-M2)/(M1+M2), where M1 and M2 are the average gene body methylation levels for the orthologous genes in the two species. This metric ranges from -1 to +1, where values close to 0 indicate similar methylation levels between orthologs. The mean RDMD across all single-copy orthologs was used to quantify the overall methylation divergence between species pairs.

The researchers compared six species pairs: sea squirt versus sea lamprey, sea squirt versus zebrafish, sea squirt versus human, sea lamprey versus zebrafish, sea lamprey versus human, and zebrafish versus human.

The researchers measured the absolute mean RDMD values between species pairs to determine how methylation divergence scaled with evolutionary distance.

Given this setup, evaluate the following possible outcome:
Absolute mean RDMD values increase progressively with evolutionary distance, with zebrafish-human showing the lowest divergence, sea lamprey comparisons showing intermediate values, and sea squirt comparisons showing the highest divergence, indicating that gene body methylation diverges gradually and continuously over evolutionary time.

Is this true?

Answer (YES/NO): NO